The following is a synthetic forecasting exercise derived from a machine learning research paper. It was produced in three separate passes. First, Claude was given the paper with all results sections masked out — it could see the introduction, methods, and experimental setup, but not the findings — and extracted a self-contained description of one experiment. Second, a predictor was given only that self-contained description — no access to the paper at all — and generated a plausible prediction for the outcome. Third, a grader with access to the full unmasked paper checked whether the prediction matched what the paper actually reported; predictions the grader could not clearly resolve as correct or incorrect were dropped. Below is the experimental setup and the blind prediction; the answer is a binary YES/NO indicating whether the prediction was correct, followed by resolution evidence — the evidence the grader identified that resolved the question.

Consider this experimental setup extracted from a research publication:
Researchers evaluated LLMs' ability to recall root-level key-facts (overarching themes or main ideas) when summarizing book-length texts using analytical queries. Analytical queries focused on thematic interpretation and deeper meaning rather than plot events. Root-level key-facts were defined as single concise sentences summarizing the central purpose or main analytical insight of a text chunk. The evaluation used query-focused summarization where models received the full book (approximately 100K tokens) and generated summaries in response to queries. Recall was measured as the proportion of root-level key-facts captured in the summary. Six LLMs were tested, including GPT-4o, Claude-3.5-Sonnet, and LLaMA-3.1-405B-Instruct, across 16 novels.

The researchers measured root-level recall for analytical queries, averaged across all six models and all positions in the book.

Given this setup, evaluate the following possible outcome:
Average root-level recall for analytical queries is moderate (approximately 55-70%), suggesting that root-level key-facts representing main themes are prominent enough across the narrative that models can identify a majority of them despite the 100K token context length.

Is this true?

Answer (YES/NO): NO